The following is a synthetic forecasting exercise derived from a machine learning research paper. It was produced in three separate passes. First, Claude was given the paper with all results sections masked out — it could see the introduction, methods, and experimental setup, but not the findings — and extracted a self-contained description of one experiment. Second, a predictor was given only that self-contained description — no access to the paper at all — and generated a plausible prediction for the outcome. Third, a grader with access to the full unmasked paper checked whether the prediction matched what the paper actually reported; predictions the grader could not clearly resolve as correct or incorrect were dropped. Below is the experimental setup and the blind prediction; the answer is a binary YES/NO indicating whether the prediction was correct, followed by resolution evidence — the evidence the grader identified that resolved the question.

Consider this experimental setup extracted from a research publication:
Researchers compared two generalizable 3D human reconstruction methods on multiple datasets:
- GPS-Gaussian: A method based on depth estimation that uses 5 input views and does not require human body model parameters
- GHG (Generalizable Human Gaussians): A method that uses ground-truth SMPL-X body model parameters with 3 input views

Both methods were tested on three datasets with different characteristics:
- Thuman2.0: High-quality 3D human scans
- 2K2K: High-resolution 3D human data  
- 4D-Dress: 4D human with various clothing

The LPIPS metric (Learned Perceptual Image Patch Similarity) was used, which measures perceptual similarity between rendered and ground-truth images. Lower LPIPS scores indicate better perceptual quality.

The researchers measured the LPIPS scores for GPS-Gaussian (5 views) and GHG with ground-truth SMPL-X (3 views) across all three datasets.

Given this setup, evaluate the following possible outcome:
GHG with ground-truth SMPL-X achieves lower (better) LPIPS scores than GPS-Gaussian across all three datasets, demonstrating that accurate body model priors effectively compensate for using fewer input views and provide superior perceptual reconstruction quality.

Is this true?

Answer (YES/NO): YES